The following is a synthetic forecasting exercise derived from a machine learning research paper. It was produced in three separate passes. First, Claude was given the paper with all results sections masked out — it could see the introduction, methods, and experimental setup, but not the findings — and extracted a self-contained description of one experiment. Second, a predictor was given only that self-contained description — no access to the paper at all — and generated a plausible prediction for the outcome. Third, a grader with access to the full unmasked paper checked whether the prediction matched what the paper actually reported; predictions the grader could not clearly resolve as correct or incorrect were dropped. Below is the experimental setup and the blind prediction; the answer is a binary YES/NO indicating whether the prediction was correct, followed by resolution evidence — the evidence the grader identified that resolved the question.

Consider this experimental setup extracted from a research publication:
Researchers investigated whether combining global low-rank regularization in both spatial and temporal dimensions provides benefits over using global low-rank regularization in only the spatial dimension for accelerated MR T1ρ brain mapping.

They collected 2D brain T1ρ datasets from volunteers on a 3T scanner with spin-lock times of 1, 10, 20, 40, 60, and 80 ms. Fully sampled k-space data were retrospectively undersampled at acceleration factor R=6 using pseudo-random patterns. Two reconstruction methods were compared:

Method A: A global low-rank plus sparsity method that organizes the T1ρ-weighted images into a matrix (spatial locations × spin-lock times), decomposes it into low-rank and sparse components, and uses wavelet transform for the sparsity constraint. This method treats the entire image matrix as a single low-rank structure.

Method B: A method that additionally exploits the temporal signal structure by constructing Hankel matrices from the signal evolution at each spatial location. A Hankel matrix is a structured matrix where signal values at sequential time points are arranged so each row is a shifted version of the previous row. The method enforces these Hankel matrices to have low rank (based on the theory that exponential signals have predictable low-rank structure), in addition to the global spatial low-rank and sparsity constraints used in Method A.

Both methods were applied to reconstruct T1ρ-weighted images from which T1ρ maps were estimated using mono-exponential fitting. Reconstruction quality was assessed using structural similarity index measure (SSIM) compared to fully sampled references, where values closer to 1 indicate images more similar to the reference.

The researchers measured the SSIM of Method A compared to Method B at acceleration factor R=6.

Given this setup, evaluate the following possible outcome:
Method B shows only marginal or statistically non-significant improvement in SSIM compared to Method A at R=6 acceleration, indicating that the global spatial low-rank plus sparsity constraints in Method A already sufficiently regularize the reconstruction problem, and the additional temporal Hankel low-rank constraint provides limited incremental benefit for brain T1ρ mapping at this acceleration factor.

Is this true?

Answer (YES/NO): NO